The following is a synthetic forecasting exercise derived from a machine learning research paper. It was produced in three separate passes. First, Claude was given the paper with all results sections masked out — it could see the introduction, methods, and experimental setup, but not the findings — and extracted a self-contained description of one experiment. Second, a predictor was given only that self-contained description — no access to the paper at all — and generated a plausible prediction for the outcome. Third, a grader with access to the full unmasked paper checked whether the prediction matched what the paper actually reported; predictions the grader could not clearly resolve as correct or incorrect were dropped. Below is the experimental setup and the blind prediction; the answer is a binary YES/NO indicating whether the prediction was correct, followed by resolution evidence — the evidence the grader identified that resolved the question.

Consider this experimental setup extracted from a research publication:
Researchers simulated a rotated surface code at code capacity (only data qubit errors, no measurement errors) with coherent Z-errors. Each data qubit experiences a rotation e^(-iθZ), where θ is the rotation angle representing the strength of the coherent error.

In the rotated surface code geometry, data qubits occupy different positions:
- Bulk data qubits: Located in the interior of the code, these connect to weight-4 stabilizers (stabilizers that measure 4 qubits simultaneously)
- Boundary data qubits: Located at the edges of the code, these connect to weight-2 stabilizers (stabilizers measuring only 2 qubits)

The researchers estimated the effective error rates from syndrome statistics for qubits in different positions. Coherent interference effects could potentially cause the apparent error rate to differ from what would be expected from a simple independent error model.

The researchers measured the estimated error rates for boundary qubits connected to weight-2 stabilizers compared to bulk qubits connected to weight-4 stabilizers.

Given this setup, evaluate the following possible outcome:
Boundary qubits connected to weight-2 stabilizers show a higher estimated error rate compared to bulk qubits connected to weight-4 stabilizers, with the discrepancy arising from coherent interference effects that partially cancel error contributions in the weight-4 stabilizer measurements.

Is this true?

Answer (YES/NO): NO